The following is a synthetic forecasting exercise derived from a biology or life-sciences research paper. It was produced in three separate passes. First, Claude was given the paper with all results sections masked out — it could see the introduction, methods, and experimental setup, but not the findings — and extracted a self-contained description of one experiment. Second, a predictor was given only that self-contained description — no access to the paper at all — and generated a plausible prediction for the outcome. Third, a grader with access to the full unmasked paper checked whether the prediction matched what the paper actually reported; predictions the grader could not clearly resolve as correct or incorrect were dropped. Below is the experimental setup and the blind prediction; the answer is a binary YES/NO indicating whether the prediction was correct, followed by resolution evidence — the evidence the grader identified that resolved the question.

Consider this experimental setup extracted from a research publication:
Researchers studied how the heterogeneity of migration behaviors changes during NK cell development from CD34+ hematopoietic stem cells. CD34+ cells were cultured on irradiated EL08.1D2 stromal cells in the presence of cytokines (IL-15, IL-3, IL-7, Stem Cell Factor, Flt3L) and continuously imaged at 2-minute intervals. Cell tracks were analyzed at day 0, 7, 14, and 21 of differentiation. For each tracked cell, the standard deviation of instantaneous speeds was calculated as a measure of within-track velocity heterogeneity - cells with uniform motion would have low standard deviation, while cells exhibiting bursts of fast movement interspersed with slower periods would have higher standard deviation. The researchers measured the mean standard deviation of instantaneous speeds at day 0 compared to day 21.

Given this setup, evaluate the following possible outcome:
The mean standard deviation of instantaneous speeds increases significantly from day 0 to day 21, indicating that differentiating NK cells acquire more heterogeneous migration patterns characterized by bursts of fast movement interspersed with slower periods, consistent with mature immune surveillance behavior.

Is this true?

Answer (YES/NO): YES